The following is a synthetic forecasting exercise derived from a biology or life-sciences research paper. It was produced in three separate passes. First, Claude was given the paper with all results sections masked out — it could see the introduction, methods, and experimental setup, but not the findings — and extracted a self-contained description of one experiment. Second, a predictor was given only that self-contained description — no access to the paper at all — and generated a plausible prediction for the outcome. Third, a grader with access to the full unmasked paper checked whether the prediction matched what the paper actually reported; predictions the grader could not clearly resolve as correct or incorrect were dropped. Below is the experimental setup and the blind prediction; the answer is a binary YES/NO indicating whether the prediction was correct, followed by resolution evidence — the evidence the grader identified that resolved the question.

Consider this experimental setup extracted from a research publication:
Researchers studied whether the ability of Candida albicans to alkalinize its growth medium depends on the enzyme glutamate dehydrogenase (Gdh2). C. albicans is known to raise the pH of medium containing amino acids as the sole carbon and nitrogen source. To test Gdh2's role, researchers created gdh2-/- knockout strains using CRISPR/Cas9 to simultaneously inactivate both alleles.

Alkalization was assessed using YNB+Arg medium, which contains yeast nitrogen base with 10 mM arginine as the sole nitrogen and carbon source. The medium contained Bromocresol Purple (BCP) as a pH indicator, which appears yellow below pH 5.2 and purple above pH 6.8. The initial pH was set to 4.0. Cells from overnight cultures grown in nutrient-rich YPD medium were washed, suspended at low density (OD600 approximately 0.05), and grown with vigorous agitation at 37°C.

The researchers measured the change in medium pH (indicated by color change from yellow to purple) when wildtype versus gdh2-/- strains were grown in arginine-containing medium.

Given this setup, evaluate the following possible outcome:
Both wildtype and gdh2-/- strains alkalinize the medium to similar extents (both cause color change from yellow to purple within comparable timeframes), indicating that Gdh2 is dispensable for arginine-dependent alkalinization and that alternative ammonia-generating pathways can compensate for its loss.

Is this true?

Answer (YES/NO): NO